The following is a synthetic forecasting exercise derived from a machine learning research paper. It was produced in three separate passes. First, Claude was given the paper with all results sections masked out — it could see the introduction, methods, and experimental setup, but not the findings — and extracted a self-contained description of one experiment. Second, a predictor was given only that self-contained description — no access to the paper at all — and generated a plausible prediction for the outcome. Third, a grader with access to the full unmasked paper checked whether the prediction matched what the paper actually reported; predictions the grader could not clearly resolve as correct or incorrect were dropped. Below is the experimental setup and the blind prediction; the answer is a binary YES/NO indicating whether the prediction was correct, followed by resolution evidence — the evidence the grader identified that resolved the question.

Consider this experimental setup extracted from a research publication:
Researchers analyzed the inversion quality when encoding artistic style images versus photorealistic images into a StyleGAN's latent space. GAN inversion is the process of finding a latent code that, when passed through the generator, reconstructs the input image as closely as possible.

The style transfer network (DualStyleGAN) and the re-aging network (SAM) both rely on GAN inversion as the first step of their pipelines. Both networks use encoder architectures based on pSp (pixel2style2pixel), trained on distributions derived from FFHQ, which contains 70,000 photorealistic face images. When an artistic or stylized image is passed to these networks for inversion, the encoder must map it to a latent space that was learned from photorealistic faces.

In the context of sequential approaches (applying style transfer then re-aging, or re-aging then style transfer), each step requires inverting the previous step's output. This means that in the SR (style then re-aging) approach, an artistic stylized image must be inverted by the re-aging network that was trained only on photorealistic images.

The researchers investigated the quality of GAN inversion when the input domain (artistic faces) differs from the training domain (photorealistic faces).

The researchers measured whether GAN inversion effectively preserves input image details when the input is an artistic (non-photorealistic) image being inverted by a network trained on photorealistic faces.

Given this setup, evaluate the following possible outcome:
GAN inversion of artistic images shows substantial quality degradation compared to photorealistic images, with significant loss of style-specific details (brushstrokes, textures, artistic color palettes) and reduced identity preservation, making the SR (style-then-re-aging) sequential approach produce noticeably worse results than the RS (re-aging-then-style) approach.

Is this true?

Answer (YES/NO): NO